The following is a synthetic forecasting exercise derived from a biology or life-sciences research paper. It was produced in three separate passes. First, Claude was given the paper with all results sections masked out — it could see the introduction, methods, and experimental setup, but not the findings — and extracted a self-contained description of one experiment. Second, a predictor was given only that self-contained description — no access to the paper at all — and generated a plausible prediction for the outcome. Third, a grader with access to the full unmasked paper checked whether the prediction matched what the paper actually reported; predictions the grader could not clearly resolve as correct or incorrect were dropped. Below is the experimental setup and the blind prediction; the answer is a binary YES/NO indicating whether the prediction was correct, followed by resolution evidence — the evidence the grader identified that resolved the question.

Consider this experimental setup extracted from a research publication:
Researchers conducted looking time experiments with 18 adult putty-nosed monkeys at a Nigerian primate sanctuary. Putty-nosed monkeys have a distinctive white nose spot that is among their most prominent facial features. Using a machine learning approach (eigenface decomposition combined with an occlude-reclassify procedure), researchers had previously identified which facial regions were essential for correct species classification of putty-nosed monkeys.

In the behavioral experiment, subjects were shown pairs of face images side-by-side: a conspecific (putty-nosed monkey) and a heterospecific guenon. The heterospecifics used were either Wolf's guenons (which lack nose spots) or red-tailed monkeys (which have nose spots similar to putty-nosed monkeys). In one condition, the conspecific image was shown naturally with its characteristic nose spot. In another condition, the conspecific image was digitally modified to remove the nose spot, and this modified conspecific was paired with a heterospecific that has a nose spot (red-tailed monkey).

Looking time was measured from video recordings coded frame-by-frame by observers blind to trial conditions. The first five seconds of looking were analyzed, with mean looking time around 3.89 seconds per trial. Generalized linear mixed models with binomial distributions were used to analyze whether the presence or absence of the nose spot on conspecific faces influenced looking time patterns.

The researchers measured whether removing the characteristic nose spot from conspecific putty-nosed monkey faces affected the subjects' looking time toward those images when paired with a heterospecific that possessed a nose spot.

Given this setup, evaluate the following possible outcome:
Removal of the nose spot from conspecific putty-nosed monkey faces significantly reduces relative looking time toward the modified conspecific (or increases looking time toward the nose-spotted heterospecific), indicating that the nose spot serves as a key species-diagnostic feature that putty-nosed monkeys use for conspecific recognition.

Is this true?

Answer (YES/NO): YES